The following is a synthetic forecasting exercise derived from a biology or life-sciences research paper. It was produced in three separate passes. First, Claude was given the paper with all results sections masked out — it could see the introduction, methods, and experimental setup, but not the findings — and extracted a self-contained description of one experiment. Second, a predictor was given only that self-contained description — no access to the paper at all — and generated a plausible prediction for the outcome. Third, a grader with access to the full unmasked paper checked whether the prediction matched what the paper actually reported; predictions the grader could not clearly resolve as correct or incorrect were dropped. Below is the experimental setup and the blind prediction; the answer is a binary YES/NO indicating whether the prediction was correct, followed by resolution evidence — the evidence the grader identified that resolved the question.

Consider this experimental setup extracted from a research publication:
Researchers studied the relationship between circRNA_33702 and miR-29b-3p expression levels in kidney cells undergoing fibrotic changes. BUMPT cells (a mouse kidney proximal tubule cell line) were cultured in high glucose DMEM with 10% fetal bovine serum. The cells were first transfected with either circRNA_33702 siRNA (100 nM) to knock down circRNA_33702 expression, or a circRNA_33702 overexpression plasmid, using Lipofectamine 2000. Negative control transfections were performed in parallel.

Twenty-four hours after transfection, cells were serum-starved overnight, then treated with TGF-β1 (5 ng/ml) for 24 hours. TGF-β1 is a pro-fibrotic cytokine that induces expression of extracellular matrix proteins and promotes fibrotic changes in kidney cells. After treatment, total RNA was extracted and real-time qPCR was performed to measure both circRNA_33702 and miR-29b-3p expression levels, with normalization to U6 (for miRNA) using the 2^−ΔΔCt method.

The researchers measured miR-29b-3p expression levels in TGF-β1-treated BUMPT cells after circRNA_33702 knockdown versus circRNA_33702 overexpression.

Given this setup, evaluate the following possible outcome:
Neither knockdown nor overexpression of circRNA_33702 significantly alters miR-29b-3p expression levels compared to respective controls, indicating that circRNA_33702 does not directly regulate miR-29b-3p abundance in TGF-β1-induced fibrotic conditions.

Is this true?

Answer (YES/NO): NO